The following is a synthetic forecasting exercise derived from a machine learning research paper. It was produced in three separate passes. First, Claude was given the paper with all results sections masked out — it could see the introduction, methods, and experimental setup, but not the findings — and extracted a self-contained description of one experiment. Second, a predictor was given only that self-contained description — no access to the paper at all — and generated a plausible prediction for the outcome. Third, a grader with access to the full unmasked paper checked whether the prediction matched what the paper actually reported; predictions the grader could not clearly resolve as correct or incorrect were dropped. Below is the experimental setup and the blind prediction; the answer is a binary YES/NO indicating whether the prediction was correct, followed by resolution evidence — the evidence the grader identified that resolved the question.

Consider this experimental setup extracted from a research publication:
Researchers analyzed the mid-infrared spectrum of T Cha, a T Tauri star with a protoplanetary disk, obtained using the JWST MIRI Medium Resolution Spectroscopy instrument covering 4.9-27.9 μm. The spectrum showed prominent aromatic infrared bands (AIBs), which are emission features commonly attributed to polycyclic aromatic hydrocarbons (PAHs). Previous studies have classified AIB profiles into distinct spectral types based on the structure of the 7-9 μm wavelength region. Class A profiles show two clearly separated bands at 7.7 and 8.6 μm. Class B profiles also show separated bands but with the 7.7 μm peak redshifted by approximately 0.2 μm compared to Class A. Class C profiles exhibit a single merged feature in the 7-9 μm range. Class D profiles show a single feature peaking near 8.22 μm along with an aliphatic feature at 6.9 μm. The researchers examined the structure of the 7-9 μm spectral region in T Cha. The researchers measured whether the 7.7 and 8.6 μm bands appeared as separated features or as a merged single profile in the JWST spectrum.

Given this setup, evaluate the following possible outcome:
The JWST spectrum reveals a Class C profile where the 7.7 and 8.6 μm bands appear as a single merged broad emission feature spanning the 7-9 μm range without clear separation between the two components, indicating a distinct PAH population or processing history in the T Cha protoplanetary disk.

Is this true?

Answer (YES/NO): YES